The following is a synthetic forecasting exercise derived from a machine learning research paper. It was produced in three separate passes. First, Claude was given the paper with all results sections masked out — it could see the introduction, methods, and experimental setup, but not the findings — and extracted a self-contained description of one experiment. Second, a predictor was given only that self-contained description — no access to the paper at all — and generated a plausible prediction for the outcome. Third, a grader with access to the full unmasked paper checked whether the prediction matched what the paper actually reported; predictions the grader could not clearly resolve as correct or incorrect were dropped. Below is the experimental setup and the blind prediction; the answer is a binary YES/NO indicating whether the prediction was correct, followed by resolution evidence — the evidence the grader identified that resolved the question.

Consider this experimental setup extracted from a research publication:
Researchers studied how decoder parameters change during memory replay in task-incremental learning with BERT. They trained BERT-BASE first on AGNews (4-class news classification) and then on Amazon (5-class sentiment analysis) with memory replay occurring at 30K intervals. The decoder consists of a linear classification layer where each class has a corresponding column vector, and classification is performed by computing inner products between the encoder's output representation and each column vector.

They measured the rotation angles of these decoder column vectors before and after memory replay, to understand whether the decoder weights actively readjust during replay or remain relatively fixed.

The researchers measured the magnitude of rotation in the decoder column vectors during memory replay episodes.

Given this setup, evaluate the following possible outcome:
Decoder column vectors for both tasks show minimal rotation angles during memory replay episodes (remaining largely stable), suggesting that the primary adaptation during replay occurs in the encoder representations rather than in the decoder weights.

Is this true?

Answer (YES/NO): YES